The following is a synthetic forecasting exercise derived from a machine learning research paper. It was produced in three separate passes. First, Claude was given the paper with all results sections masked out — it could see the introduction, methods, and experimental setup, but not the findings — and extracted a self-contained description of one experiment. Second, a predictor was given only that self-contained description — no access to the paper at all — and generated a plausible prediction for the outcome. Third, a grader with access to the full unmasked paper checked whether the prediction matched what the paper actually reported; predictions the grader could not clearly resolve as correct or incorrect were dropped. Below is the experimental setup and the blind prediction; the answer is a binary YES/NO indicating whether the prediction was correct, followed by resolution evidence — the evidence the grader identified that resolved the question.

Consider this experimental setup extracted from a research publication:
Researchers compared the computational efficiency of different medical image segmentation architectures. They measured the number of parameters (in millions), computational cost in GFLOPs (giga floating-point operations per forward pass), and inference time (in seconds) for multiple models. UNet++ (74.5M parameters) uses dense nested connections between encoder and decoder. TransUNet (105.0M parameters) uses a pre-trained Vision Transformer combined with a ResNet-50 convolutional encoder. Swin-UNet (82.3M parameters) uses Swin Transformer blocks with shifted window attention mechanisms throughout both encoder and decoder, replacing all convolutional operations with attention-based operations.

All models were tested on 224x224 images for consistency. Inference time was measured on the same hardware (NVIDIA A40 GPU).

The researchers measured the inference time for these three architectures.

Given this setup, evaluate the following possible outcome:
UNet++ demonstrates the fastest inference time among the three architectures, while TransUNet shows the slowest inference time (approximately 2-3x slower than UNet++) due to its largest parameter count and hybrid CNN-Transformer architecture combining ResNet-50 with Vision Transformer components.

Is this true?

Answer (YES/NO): NO